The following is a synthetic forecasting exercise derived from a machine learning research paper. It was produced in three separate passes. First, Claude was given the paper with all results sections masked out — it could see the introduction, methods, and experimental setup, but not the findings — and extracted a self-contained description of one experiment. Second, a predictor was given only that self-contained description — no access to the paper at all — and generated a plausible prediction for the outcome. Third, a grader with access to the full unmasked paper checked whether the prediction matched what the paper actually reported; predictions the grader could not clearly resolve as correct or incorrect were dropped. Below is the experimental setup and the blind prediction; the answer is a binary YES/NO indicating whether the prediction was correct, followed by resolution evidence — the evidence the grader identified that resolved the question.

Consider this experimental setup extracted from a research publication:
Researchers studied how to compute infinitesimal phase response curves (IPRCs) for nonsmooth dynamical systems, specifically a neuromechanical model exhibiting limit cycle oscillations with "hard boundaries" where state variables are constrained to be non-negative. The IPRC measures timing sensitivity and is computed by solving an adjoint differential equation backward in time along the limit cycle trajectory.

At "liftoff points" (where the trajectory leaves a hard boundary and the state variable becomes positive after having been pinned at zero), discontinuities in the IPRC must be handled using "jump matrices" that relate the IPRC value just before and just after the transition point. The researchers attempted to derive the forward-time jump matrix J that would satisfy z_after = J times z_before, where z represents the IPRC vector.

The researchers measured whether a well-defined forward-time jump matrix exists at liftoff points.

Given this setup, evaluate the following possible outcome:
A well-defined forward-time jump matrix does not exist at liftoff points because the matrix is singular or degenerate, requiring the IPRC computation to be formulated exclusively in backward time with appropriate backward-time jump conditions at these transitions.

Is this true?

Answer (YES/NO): YES